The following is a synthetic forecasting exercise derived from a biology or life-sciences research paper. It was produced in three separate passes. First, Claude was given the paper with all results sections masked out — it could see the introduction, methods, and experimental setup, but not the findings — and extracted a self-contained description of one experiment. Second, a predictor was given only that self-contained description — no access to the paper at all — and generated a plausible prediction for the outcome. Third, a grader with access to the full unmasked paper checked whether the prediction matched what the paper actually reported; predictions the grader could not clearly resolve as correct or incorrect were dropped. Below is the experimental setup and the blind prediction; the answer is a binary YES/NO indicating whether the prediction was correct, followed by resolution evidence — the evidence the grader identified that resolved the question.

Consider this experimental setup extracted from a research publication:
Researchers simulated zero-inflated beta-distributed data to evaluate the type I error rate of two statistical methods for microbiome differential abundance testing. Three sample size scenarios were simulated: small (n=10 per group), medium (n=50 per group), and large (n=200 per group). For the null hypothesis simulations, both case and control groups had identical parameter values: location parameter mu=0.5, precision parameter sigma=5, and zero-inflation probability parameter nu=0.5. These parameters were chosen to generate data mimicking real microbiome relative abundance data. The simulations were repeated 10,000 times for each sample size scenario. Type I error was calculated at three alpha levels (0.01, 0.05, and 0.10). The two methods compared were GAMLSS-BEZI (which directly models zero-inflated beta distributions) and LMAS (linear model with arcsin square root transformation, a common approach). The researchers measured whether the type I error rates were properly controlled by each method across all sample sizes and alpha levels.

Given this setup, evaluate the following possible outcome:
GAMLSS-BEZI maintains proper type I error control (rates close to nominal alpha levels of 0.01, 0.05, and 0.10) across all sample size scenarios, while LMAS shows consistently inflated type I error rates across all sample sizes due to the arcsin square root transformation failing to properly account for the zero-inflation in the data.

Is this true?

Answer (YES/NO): NO